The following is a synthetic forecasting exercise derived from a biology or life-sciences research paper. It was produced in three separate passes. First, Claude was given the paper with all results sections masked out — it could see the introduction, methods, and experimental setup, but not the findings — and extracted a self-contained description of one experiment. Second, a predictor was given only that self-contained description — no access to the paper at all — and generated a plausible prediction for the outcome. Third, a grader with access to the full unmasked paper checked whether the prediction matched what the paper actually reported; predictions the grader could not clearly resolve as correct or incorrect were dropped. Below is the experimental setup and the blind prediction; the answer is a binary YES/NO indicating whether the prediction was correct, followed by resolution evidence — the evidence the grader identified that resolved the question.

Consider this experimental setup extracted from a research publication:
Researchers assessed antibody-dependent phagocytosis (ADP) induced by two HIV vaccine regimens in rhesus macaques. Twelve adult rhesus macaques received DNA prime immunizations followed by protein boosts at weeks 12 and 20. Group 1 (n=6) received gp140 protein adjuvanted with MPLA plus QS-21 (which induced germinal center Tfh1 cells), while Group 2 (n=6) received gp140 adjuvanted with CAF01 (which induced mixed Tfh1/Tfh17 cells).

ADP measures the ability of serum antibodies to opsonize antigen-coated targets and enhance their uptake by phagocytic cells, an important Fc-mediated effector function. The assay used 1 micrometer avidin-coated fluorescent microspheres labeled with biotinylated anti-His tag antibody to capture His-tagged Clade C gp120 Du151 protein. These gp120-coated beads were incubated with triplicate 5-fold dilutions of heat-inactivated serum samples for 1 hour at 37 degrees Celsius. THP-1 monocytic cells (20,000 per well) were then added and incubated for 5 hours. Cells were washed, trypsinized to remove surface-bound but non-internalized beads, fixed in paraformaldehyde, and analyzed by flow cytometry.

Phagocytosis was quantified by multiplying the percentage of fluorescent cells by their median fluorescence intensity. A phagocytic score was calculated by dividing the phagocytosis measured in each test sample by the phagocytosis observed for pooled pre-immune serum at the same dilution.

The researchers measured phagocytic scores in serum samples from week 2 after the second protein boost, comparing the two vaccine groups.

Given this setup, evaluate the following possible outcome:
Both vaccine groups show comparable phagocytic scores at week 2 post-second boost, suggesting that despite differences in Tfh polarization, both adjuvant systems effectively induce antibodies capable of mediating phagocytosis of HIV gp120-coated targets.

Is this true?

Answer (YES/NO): NO